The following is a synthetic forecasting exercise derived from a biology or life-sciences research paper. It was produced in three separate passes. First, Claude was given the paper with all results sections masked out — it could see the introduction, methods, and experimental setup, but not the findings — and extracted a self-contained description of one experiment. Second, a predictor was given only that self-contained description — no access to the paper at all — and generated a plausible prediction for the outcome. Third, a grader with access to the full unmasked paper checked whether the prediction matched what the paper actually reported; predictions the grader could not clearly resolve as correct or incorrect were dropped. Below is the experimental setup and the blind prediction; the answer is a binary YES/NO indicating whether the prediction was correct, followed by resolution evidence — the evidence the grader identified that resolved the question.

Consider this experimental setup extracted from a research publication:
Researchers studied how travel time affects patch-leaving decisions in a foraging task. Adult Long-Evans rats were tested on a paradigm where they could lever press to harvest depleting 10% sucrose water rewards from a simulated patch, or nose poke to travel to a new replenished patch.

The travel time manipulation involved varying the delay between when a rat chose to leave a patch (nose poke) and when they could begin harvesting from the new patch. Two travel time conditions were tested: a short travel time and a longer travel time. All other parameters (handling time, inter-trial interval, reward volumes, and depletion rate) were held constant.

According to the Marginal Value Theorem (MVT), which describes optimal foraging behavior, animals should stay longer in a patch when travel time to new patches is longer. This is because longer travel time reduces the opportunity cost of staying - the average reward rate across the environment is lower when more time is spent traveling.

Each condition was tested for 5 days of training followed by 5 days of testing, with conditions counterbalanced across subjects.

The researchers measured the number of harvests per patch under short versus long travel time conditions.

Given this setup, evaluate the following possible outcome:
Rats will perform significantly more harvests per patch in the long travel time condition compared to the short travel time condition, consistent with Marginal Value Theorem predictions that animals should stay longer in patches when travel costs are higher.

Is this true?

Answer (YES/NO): YES